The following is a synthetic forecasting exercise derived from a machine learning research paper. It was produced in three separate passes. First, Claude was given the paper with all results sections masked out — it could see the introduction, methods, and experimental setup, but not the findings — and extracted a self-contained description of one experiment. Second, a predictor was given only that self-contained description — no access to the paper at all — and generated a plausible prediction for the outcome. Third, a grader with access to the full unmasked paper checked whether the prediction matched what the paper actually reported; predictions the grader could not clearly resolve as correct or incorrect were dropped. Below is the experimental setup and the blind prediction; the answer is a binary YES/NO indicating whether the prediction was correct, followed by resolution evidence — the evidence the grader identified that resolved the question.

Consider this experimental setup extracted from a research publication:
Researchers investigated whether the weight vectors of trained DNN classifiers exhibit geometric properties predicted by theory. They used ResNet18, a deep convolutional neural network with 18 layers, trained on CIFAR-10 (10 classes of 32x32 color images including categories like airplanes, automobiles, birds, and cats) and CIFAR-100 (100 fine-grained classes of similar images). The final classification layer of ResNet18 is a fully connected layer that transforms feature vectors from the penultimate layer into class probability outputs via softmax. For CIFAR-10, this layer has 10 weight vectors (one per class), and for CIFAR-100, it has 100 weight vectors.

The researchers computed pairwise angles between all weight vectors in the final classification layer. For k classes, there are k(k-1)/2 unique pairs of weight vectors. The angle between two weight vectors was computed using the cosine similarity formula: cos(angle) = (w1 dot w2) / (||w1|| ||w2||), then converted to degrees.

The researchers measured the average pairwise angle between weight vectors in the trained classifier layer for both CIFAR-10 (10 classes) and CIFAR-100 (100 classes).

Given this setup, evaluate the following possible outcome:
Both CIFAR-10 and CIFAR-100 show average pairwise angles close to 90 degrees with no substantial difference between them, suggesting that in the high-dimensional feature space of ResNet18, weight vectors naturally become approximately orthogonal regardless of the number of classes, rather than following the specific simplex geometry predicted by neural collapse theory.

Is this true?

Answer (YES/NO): YES